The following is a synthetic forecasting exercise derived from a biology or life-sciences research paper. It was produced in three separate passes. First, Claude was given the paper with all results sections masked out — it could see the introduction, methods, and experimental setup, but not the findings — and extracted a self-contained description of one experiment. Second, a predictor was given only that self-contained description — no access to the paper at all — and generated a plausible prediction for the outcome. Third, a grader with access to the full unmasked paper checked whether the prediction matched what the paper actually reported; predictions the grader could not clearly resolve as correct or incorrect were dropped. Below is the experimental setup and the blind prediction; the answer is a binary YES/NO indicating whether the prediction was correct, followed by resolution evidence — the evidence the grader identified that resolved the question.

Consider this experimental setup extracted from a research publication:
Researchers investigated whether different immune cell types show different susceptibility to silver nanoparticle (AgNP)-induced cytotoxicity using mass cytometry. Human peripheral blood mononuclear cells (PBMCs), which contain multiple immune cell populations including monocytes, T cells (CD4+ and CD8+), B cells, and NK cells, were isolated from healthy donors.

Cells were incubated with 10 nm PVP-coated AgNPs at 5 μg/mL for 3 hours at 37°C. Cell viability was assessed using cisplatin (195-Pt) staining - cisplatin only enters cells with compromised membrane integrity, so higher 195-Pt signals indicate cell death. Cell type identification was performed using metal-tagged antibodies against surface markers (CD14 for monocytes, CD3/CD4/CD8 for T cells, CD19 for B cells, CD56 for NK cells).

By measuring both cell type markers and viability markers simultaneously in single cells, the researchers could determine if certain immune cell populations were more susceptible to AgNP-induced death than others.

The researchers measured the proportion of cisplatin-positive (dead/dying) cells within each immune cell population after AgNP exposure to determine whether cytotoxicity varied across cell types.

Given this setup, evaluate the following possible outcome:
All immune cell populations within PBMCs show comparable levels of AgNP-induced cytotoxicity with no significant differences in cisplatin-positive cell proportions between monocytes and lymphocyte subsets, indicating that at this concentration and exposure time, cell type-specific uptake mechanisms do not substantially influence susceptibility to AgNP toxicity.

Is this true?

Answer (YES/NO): NO